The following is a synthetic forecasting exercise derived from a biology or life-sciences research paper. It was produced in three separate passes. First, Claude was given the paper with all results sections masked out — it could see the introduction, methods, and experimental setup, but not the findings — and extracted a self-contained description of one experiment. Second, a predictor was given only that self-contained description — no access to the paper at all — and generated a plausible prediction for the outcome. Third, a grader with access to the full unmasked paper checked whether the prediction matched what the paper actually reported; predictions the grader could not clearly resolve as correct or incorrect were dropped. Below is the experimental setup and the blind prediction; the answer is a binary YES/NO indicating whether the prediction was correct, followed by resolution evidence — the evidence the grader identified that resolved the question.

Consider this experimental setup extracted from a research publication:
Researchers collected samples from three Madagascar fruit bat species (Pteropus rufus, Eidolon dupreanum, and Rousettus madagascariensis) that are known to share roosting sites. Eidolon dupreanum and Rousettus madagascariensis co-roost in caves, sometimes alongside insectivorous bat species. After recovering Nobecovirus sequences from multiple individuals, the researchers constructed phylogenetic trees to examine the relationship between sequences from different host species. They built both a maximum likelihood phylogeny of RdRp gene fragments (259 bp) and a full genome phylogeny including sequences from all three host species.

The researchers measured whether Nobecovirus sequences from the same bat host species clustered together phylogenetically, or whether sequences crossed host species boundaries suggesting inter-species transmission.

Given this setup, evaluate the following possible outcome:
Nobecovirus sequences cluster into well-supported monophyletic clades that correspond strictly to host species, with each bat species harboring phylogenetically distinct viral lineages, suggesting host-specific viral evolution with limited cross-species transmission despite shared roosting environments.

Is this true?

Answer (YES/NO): NO